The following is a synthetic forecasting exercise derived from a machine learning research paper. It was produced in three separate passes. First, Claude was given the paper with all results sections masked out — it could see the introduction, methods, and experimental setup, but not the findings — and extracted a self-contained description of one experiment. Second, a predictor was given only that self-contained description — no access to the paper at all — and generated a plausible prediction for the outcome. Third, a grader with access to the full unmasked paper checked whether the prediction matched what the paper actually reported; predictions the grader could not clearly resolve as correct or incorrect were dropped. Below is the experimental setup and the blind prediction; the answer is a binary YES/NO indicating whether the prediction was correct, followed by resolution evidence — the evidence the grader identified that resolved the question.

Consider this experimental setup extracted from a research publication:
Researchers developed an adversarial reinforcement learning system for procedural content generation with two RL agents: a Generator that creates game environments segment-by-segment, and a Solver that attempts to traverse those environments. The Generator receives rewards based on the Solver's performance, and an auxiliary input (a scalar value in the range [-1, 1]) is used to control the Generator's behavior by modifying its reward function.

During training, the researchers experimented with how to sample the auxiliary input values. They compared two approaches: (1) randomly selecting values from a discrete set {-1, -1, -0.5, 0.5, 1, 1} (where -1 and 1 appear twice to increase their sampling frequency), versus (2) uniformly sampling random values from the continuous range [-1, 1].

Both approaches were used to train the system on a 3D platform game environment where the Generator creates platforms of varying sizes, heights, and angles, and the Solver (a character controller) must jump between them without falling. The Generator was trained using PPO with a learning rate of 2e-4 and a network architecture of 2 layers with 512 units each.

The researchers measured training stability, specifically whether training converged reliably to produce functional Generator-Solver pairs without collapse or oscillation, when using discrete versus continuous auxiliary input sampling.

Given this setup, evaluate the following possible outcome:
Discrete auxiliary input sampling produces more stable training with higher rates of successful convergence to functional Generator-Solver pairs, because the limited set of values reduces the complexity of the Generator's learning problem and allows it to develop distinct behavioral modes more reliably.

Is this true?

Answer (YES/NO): YES